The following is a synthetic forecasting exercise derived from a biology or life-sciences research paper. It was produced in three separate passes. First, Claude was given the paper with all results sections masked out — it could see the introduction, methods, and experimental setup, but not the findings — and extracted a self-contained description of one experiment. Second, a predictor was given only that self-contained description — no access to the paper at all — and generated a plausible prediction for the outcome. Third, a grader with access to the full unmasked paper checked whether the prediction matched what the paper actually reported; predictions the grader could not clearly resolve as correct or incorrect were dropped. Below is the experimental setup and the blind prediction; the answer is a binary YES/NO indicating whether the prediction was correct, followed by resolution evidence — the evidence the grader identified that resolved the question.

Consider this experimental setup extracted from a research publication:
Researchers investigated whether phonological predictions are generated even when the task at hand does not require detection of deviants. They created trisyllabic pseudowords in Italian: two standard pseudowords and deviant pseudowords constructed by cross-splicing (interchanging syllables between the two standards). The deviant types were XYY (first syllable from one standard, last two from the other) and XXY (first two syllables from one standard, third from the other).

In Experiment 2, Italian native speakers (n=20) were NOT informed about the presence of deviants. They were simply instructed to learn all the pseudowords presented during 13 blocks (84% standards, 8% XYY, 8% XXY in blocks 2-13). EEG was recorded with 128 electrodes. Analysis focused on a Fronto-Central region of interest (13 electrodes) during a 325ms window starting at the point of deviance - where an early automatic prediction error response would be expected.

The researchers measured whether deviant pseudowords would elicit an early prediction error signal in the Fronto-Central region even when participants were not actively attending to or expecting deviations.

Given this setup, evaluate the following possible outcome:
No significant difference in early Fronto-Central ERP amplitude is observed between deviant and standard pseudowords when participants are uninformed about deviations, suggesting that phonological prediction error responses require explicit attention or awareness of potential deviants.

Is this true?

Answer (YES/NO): NO